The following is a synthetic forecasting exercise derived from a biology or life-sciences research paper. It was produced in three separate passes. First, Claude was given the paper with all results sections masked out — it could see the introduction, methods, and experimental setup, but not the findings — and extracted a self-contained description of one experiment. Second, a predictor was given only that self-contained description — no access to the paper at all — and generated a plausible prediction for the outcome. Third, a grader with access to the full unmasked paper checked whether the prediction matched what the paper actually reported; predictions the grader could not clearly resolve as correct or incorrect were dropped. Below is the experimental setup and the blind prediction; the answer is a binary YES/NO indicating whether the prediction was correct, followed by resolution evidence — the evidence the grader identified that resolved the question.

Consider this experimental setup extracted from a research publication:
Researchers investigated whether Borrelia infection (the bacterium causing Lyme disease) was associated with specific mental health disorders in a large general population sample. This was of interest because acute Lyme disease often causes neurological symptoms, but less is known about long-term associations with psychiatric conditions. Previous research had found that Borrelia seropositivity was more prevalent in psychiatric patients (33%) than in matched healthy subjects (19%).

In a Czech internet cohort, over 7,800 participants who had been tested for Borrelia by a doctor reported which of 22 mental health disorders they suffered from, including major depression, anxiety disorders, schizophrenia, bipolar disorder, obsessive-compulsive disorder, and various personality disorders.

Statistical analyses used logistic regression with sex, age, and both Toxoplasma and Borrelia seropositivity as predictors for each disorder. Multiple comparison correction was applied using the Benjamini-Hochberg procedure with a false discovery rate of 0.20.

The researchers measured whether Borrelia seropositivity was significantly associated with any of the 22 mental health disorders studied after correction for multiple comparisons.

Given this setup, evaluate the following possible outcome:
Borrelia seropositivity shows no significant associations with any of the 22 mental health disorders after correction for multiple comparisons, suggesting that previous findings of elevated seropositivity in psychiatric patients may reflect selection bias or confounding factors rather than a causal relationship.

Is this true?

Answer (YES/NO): YES